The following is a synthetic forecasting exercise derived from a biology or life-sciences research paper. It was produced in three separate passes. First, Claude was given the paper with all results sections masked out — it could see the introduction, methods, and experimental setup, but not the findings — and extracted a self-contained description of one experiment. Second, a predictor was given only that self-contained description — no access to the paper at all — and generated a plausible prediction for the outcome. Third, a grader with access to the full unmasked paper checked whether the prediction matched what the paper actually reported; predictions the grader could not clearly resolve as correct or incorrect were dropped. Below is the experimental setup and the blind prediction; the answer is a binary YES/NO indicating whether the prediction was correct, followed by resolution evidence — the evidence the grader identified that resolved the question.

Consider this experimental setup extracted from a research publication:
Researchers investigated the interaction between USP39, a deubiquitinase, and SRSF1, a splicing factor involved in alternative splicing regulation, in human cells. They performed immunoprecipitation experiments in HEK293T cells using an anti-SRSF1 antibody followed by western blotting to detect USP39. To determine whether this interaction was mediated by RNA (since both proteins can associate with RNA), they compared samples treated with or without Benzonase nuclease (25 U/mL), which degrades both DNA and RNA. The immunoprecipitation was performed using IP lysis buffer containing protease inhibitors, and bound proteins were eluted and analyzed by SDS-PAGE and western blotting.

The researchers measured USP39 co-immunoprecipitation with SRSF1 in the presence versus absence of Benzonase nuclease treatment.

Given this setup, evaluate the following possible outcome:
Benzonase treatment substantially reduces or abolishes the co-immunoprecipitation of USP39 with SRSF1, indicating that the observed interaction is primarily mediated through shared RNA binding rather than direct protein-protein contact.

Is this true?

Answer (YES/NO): NO